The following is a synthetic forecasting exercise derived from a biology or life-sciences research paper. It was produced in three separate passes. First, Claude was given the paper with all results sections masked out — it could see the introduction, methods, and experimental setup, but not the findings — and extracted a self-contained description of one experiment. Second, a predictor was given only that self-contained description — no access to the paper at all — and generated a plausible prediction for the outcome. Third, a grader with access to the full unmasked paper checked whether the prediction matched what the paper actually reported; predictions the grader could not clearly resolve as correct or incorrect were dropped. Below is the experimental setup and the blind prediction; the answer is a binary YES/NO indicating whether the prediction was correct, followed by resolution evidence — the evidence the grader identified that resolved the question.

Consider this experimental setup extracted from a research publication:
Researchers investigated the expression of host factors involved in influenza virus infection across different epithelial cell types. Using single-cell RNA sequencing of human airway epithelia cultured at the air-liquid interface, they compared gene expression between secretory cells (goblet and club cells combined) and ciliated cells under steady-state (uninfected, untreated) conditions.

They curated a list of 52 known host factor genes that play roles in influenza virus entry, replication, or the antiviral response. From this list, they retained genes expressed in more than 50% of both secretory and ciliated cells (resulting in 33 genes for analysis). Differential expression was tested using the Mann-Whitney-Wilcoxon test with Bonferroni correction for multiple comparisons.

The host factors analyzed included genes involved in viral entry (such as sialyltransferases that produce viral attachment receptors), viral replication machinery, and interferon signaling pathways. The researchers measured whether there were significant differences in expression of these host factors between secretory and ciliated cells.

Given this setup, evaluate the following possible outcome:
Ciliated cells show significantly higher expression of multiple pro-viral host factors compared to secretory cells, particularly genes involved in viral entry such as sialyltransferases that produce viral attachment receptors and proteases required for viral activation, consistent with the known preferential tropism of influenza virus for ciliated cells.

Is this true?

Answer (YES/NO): NO